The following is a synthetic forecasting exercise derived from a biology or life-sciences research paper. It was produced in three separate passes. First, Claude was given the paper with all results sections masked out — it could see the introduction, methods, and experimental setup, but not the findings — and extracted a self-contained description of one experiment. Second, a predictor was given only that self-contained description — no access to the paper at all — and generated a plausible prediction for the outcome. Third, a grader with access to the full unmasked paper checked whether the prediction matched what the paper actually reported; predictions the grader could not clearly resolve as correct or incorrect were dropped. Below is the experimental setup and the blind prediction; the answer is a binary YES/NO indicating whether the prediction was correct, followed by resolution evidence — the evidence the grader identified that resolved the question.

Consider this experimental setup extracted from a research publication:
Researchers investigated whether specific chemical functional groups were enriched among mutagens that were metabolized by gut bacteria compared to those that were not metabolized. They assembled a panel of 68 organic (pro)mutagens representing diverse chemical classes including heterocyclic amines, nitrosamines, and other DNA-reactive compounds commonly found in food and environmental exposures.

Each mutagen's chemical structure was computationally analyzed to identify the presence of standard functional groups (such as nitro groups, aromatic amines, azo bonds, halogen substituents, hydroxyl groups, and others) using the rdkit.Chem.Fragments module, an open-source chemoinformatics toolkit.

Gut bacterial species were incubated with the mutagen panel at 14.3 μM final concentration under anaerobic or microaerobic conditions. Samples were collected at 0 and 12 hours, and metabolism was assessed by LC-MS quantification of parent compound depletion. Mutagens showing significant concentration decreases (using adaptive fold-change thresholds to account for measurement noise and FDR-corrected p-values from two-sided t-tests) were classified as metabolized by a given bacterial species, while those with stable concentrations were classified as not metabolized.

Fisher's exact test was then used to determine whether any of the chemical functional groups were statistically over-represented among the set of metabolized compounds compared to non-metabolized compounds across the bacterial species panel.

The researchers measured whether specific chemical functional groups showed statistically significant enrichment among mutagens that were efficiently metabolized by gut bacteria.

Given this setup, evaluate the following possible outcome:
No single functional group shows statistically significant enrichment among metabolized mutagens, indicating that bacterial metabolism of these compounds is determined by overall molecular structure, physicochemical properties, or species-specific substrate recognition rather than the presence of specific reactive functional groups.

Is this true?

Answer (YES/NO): NO